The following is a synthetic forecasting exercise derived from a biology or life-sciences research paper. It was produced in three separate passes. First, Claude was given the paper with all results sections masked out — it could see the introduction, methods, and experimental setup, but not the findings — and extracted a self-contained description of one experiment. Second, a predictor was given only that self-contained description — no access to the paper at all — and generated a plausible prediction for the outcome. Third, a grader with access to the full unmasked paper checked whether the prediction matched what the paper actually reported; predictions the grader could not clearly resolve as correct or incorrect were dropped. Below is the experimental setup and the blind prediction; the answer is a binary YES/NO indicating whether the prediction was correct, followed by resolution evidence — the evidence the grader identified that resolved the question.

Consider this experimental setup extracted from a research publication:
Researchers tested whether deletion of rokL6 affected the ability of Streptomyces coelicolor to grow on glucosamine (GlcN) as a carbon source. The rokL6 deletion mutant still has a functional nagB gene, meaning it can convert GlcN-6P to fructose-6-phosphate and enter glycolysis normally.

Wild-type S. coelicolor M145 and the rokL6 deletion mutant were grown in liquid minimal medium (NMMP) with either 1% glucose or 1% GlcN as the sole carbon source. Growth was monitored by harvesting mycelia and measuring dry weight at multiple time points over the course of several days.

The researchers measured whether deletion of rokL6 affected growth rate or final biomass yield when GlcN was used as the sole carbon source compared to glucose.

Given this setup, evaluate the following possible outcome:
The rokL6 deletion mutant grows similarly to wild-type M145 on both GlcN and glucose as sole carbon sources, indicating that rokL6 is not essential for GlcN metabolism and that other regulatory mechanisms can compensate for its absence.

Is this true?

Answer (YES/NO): YES